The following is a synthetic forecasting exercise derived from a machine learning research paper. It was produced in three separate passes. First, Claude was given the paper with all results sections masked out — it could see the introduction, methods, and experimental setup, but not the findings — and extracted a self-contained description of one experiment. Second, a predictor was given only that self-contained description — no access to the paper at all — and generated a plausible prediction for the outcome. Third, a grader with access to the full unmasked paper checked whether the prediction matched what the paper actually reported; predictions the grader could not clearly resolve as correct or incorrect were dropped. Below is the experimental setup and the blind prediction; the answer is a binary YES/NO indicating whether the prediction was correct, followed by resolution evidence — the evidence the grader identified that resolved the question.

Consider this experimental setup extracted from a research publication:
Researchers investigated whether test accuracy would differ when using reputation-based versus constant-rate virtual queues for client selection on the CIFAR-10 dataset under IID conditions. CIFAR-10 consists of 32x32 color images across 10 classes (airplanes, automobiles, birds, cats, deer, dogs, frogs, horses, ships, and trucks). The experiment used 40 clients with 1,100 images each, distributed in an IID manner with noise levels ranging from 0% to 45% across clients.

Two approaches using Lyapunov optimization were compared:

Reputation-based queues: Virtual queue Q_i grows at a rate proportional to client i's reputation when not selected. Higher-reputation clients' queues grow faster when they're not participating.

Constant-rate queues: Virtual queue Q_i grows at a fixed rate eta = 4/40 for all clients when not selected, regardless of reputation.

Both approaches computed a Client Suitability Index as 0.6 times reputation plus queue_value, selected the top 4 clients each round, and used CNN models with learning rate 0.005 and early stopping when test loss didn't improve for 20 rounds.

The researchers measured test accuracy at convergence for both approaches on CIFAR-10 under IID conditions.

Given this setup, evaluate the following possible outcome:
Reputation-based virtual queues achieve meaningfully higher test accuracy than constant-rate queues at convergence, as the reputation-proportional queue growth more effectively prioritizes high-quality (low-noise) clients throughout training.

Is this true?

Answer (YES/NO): NO